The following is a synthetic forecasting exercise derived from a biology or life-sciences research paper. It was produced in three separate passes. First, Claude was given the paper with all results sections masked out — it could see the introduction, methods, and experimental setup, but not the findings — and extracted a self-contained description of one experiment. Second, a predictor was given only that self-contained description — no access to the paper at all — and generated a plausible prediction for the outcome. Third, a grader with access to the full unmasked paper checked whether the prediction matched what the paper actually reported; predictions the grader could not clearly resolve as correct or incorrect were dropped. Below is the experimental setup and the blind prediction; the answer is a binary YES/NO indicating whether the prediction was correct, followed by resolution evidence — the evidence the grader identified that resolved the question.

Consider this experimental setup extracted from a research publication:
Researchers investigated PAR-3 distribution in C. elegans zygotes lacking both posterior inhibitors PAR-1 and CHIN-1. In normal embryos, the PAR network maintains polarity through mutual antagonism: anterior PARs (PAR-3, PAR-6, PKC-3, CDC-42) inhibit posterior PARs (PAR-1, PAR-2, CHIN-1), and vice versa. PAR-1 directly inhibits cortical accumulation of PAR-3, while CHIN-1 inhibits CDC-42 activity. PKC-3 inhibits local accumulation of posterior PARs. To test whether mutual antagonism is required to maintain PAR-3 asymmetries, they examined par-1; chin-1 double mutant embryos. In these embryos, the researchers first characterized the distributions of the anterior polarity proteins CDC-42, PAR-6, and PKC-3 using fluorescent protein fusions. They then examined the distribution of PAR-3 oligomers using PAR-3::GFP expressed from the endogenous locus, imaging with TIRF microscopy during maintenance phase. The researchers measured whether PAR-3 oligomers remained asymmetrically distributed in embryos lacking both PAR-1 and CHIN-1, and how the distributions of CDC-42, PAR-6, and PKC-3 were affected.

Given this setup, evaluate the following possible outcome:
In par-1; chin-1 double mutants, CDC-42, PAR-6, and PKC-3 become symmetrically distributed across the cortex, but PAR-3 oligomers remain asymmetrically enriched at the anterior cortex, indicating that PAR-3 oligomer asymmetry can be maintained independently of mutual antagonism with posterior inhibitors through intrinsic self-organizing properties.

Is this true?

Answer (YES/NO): YES